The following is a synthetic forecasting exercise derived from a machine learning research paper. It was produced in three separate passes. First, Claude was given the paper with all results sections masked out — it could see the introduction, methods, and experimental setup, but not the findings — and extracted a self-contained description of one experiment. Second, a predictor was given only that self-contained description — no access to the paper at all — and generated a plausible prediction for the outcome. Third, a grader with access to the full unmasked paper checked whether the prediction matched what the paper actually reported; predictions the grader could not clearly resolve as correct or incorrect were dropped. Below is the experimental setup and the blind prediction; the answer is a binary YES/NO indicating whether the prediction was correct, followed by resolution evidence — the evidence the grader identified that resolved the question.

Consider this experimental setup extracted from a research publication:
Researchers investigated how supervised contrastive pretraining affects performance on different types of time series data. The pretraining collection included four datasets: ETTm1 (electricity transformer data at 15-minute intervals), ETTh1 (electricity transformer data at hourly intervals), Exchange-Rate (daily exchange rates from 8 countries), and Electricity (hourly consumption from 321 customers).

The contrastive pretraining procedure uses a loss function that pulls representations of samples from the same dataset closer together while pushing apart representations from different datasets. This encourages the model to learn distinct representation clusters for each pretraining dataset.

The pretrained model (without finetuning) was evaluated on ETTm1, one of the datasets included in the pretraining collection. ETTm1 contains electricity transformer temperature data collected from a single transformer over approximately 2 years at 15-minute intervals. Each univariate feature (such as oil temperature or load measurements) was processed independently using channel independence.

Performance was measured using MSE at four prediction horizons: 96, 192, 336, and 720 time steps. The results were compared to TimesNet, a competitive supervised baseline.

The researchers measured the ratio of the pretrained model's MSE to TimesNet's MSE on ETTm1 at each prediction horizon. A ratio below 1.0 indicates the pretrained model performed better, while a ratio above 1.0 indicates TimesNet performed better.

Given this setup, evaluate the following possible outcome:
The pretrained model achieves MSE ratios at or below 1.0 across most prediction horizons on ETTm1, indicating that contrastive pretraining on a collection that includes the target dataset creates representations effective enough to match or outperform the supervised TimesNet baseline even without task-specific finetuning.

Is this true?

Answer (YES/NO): NO